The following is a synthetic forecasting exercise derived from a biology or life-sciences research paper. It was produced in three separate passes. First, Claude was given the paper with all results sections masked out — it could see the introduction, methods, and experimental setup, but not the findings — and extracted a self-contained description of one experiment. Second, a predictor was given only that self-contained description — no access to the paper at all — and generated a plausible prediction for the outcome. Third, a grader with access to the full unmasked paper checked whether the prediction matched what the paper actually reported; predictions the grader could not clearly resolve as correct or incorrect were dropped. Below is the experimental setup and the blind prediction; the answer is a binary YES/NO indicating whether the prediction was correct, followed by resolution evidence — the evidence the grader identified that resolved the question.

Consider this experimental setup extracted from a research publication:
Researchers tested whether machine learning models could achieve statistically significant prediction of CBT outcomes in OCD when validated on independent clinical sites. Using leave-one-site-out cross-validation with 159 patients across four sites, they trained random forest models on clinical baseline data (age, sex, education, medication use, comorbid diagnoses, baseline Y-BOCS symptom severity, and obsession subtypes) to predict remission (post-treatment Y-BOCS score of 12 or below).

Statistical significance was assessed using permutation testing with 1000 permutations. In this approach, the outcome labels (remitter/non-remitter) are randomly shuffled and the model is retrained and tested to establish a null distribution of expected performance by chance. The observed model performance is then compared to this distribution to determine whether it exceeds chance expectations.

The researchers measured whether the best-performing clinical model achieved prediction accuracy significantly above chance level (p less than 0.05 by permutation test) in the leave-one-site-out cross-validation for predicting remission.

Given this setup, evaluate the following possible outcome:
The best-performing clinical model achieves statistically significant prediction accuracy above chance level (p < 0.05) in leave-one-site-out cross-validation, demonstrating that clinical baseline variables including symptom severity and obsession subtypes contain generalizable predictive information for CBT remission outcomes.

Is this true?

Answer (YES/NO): YES